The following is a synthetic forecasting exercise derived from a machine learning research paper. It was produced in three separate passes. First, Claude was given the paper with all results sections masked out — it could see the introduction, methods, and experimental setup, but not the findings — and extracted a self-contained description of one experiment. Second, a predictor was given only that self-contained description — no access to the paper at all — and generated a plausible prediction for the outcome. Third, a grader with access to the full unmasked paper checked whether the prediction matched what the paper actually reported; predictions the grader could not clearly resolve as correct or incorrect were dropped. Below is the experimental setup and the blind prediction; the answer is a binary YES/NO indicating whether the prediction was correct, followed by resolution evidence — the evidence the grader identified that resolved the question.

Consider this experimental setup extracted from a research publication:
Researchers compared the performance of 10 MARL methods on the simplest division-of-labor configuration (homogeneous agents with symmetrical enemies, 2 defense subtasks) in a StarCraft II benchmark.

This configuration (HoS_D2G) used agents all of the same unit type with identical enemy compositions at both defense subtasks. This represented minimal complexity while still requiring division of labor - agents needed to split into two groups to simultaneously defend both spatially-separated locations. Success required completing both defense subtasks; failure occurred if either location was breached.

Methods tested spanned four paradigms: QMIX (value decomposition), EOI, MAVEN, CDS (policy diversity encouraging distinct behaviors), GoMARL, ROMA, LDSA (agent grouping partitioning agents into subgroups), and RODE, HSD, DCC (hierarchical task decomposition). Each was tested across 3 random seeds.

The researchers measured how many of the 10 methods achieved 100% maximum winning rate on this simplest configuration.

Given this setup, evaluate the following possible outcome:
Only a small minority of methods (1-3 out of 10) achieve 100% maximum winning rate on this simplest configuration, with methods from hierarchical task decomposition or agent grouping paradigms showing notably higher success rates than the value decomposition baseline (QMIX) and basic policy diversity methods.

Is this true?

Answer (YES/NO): NO